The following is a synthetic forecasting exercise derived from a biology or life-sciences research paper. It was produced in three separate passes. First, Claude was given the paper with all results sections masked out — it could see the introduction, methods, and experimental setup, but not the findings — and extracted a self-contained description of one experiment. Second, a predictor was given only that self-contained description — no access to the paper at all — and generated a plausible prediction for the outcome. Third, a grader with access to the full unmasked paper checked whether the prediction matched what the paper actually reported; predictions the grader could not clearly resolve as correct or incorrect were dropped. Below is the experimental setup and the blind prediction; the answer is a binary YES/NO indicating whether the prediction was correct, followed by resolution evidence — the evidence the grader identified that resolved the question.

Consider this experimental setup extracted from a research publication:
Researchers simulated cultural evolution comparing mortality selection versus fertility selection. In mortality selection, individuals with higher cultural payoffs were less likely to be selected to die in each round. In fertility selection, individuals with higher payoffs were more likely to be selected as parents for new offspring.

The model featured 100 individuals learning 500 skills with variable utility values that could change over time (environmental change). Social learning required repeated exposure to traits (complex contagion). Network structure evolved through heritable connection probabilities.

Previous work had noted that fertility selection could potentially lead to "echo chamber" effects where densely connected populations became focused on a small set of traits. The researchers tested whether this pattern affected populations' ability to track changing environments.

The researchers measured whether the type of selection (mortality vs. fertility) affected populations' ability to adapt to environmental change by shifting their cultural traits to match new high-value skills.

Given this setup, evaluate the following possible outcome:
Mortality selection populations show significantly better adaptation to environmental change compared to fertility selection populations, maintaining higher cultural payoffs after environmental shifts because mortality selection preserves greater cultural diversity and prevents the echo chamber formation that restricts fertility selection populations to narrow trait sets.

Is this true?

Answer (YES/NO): YES